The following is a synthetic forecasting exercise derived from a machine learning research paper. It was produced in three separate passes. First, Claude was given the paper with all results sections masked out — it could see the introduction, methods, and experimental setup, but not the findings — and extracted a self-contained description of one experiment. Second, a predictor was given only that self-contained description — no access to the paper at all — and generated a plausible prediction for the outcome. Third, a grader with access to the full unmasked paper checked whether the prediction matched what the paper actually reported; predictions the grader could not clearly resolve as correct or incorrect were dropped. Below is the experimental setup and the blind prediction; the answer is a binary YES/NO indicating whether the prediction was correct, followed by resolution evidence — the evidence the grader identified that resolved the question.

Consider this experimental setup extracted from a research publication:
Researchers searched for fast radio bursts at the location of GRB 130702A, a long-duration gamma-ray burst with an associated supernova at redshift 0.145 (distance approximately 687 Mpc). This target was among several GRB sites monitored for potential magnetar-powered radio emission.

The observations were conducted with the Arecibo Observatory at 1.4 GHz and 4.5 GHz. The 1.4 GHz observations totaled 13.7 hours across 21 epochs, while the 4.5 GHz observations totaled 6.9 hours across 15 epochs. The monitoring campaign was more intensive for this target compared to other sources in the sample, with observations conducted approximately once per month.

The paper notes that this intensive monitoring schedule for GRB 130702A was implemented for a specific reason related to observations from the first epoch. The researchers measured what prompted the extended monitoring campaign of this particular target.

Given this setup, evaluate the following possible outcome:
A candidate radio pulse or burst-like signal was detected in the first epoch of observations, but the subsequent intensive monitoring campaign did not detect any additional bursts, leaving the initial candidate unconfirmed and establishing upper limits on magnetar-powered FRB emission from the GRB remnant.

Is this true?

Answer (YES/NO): NO